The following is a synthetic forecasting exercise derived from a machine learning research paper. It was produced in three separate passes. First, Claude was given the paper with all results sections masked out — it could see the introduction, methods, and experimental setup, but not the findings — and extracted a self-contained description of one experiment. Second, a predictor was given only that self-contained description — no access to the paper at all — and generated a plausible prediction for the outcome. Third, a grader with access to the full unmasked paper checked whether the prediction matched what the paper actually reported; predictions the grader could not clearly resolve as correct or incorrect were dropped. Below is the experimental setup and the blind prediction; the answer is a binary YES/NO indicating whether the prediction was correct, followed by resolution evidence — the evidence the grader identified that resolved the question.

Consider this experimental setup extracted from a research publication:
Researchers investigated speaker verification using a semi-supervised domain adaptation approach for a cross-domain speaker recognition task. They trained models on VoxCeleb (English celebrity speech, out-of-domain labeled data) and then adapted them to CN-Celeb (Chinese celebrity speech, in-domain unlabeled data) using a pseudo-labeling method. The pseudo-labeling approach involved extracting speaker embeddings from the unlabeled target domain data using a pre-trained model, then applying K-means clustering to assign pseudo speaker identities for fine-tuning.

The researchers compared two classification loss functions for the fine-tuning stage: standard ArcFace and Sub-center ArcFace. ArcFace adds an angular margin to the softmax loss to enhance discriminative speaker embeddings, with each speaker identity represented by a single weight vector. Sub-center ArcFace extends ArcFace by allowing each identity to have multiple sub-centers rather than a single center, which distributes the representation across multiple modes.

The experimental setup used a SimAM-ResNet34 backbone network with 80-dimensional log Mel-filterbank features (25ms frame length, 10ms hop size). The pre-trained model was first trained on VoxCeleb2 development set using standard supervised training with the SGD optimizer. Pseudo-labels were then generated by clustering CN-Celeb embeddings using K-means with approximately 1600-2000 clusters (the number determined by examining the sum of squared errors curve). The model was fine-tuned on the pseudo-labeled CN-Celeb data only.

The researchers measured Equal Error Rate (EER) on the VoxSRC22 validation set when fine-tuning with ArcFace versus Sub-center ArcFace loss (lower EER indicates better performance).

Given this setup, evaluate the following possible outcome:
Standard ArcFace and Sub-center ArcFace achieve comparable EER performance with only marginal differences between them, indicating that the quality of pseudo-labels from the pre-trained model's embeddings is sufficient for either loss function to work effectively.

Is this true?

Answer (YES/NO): NO